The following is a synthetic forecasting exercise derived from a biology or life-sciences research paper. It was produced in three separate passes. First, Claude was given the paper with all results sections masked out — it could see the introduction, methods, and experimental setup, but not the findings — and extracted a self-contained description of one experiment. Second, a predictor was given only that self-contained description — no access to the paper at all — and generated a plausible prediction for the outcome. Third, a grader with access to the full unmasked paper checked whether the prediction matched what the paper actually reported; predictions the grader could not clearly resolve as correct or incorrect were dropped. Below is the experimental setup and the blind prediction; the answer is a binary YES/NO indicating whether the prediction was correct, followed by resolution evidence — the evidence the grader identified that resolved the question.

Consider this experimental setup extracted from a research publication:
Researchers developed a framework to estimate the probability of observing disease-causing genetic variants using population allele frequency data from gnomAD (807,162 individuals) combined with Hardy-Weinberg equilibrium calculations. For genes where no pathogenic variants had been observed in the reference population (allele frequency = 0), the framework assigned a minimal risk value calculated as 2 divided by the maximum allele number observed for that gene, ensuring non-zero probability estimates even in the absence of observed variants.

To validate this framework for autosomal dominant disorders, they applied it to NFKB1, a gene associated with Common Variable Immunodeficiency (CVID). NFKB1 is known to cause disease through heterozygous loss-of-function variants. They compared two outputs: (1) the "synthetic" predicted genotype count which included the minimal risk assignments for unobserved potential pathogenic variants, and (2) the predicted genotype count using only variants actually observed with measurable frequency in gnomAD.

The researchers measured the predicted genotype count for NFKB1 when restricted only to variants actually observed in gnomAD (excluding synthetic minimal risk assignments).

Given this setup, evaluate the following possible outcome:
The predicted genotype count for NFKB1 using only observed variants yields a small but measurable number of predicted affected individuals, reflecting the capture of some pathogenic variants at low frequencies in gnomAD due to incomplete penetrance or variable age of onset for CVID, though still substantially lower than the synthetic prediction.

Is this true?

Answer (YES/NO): NO